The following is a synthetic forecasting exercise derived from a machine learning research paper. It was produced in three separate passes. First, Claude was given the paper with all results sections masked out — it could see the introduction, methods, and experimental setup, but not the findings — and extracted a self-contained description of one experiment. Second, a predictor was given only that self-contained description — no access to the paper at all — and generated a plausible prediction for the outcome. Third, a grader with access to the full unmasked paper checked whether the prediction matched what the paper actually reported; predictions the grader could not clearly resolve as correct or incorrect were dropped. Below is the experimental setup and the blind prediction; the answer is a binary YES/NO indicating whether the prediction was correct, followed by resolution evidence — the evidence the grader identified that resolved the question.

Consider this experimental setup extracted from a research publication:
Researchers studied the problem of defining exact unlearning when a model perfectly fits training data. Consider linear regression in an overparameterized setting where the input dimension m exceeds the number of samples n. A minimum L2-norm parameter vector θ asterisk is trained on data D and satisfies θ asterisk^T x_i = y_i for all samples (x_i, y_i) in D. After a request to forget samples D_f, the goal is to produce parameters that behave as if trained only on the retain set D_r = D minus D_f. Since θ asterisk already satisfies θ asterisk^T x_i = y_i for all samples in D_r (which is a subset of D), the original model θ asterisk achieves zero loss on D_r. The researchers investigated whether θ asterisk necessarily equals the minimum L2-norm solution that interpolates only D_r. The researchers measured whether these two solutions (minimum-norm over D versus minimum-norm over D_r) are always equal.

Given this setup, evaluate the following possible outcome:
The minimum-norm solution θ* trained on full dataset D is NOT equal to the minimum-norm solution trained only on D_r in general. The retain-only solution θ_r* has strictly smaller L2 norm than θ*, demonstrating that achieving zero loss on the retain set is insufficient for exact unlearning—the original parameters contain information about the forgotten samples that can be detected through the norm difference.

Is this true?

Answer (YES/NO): NO